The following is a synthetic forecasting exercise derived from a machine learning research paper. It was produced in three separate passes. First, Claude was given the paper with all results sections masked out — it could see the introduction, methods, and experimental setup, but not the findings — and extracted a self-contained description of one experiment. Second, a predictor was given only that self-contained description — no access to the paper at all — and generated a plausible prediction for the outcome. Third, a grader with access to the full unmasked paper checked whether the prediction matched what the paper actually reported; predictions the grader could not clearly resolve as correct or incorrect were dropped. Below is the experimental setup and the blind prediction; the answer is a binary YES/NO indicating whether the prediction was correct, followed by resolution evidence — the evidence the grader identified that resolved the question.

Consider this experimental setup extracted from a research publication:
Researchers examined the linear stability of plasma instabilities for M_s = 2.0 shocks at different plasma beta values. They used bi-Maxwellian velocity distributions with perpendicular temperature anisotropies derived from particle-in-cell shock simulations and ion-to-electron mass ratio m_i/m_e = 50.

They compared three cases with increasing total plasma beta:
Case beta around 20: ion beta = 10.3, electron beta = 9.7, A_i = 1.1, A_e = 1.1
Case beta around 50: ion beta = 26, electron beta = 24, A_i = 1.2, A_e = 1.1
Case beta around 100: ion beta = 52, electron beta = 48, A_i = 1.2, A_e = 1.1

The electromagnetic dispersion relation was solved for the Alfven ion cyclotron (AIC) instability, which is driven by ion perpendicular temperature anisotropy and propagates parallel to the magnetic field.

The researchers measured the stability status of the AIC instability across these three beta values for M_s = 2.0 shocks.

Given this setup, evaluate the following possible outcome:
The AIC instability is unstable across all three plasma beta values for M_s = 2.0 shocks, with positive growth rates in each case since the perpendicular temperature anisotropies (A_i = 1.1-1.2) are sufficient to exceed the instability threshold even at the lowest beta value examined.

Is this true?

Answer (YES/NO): NO